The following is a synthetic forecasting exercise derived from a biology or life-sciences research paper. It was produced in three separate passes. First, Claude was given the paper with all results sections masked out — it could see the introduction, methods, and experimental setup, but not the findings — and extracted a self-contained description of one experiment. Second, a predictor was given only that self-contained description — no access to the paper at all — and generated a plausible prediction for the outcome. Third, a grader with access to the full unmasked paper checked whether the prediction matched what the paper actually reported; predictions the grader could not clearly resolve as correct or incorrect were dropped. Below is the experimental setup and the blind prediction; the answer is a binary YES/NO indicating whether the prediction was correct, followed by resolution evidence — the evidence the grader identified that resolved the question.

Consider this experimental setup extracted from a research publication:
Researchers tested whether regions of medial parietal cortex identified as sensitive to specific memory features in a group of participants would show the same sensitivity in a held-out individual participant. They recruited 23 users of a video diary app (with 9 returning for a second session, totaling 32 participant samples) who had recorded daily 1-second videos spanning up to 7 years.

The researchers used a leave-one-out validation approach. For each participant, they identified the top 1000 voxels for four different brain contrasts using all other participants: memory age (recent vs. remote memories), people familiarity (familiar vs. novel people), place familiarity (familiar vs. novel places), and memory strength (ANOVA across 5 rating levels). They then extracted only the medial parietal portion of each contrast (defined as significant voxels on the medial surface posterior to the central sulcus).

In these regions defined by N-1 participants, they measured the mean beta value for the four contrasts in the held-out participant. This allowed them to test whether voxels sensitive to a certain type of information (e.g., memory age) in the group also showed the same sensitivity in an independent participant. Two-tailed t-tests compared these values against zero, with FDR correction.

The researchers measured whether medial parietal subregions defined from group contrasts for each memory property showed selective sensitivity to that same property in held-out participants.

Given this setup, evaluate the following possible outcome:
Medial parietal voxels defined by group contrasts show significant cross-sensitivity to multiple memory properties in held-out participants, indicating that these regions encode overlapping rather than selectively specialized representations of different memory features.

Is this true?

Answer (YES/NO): NO